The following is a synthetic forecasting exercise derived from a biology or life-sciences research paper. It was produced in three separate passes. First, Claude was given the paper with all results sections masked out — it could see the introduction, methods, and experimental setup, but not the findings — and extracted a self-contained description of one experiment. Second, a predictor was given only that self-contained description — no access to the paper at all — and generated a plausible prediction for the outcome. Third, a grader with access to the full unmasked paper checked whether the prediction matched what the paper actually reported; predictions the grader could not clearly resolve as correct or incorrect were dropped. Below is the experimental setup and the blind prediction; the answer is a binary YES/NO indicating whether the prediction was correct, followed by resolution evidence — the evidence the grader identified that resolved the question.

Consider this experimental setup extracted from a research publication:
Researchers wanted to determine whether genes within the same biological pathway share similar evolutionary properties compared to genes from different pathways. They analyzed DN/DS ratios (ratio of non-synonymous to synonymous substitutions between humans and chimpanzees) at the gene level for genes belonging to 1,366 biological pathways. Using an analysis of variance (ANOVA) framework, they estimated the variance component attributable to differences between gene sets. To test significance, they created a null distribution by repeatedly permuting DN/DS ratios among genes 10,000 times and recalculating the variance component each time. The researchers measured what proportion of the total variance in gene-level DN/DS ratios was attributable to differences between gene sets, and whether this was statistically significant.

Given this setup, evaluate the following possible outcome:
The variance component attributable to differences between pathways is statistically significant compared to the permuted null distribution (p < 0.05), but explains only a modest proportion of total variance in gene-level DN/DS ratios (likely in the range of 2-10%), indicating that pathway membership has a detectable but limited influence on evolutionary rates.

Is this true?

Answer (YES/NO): YES